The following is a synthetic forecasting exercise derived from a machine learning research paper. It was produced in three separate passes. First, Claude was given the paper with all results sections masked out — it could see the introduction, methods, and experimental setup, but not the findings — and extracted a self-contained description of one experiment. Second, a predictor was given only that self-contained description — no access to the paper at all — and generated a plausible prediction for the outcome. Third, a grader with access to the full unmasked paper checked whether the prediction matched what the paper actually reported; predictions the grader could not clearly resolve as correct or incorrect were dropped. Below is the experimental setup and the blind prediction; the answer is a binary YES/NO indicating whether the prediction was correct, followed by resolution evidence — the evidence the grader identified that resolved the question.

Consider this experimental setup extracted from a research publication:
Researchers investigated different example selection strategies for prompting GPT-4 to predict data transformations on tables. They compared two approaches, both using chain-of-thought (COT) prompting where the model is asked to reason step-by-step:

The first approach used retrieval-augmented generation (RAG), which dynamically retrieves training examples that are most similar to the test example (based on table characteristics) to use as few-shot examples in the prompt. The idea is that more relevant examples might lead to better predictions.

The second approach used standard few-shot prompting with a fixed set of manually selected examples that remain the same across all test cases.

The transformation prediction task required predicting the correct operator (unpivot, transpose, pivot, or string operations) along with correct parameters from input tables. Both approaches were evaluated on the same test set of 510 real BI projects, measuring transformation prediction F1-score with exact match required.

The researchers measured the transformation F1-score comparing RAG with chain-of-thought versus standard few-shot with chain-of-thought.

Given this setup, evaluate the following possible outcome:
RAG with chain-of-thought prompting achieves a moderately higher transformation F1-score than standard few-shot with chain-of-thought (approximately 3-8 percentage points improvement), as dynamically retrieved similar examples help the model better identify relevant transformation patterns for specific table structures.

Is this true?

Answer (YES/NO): NO